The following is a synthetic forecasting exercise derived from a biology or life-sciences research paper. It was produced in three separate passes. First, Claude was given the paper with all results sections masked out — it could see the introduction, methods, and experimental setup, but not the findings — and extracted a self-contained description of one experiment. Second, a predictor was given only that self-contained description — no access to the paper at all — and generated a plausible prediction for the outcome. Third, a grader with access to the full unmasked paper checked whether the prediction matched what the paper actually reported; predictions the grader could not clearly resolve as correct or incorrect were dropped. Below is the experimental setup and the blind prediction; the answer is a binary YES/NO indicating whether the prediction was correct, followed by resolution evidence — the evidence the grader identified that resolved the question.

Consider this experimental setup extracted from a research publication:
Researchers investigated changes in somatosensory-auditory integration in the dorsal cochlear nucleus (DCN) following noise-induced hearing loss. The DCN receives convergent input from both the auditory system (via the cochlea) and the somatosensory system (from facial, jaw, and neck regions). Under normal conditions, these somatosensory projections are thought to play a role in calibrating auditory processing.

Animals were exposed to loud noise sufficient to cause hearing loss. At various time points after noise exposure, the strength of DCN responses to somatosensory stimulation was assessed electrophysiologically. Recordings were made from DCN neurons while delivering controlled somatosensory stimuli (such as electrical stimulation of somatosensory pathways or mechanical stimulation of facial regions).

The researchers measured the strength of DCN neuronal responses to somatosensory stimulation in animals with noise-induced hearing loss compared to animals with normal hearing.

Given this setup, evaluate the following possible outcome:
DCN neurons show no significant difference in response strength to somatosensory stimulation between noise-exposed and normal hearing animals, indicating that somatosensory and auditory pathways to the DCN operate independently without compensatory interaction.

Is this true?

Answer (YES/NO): NO